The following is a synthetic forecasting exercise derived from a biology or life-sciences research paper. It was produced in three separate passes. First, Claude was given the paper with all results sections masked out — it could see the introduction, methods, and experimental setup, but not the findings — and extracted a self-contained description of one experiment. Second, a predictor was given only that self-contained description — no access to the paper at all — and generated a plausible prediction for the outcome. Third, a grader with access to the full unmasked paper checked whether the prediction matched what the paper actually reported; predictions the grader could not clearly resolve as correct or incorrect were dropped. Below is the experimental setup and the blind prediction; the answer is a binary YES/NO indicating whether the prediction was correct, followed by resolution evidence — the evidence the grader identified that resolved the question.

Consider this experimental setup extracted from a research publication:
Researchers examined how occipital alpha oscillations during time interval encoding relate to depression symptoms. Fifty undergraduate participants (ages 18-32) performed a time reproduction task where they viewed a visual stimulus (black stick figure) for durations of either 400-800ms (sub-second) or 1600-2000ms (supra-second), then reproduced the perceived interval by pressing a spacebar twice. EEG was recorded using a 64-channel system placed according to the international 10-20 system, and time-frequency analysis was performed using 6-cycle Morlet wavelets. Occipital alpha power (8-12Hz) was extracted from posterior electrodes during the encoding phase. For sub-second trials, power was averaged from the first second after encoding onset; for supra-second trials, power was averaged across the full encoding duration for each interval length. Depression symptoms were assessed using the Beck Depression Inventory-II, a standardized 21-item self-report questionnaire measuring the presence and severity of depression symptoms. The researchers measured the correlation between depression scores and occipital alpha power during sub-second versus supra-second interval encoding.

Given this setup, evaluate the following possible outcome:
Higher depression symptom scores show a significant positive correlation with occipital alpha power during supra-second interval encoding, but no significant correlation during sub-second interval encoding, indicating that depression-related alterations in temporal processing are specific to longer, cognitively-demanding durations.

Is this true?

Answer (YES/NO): NO